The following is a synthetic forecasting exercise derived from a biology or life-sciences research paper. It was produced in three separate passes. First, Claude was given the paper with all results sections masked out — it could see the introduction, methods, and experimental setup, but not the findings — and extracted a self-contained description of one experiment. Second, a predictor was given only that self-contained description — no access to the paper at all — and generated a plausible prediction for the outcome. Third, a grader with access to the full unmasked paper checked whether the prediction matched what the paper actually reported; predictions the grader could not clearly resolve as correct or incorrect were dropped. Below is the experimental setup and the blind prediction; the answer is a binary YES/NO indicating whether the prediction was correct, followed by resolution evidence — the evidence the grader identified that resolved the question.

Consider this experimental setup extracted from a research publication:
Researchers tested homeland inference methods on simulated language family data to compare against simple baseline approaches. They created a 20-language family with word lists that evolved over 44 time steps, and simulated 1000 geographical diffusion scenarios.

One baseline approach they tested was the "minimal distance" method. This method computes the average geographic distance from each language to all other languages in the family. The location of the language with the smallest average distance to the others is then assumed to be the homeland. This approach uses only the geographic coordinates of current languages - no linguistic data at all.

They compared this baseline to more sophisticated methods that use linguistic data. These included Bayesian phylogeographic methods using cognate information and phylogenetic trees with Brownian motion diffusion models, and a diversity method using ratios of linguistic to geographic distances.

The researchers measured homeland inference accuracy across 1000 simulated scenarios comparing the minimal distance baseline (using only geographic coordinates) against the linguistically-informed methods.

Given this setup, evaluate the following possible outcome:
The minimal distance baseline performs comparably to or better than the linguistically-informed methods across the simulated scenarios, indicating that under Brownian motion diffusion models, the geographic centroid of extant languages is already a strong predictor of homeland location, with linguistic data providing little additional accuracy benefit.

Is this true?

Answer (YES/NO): NO